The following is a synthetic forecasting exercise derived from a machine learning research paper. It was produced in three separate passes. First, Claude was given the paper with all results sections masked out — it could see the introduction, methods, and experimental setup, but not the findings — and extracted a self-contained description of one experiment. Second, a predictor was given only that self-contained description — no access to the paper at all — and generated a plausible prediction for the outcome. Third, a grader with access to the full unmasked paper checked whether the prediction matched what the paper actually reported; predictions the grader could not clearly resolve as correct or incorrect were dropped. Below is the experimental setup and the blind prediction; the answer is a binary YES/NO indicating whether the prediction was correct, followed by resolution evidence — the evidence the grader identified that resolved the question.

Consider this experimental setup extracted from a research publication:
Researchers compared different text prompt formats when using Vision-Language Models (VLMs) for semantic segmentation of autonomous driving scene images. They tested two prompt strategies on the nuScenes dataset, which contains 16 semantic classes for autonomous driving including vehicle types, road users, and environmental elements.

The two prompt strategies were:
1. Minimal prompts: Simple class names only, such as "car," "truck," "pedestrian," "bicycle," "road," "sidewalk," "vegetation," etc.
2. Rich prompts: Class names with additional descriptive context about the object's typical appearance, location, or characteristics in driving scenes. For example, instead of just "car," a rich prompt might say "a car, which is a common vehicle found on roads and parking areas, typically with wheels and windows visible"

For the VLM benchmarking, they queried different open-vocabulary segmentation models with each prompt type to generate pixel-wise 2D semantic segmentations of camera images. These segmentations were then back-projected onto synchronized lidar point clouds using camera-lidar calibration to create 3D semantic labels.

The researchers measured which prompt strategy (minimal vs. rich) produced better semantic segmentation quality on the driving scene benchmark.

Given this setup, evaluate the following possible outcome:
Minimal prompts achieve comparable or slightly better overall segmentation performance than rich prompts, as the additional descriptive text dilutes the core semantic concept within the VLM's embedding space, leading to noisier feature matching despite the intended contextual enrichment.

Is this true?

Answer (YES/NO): YES